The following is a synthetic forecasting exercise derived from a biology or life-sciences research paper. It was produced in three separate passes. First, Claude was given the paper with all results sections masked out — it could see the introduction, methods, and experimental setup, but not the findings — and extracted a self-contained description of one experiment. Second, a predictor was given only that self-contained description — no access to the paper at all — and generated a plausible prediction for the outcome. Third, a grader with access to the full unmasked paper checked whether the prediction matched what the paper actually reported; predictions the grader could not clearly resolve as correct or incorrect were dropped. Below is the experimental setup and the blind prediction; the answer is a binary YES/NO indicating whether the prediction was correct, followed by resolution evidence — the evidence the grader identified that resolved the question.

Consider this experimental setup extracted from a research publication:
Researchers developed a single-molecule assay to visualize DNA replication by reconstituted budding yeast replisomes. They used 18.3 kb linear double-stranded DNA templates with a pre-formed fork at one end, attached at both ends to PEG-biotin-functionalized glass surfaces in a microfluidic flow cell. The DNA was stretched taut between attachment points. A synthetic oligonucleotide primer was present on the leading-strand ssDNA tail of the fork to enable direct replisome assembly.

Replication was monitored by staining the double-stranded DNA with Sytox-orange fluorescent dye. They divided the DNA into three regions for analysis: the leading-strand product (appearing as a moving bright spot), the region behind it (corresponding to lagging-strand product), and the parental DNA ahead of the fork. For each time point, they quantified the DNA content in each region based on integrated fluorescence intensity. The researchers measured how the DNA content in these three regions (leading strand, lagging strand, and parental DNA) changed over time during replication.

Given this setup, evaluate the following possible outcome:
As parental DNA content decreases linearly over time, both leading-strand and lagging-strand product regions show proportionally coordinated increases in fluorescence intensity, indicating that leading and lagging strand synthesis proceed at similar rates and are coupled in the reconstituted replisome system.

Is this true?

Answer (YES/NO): YES